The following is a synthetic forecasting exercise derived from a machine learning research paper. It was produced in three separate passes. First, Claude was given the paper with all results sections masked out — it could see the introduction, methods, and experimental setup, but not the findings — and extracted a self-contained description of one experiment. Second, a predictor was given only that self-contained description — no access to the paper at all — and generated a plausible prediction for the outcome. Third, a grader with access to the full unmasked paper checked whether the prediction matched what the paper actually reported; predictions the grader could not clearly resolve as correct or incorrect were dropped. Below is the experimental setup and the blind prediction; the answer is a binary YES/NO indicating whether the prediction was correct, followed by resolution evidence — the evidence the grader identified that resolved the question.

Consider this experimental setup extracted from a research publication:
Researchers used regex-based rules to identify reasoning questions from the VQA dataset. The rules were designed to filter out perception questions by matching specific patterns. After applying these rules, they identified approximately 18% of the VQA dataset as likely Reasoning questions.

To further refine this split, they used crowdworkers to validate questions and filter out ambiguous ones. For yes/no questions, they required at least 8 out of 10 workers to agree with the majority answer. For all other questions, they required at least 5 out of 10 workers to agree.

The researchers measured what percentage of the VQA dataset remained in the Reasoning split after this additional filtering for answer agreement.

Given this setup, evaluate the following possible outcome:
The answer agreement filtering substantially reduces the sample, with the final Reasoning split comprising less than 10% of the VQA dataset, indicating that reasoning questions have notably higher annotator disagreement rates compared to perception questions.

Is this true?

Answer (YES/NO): NO